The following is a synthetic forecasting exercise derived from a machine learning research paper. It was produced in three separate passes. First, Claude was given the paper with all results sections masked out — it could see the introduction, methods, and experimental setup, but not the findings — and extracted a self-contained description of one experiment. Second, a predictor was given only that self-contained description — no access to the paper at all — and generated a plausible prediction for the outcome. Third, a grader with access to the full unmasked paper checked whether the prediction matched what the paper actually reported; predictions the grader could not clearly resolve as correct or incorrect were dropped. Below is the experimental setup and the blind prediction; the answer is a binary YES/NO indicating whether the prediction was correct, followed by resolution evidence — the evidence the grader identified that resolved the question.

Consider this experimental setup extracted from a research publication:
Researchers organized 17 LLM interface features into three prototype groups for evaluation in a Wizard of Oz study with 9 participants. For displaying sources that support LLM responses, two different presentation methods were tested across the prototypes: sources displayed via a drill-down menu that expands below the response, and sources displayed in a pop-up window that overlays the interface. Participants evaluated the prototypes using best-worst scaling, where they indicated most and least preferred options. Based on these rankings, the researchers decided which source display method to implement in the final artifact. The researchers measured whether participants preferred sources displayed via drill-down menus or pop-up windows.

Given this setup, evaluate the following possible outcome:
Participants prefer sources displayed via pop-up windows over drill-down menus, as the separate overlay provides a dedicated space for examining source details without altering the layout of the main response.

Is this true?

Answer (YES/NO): NO